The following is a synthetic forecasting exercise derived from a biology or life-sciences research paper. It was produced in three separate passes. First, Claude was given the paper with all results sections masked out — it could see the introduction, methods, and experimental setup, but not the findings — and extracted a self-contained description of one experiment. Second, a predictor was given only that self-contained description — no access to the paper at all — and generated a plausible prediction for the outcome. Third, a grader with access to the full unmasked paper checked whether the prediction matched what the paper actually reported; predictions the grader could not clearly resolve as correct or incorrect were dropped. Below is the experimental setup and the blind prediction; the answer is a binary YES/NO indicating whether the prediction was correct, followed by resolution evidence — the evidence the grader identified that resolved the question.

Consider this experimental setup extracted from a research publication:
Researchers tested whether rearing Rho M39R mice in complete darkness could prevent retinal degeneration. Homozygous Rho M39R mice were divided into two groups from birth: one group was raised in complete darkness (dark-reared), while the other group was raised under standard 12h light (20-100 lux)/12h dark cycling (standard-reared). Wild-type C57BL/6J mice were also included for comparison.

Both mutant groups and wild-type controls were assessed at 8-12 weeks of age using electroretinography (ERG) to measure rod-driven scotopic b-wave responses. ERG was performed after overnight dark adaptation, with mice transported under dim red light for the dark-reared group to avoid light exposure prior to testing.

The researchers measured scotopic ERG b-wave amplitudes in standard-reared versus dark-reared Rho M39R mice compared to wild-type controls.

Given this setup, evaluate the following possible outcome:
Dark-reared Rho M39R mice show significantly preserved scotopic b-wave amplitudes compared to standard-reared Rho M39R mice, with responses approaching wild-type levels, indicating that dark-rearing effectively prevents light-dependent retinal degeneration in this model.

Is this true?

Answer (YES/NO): NO